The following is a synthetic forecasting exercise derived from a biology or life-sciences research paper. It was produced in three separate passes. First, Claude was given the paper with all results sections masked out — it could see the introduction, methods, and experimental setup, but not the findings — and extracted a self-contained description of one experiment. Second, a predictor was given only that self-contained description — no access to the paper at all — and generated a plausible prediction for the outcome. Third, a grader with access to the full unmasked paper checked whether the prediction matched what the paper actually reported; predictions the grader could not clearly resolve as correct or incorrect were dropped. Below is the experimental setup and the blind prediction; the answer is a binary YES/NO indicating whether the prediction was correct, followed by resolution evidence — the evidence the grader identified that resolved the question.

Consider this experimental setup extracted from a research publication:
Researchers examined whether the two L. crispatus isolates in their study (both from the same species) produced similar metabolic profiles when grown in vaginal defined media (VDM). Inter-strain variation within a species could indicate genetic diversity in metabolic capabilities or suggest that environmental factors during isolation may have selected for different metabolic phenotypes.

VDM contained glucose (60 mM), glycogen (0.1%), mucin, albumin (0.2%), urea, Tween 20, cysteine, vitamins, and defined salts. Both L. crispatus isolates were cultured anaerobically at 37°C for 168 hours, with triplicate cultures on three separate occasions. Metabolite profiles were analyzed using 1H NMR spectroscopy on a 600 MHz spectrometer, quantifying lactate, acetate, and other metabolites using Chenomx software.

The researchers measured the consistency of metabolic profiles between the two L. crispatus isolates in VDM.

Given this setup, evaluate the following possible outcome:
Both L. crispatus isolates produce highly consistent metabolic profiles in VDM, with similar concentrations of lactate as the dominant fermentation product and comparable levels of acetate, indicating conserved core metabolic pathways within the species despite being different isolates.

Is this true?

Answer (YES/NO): NO